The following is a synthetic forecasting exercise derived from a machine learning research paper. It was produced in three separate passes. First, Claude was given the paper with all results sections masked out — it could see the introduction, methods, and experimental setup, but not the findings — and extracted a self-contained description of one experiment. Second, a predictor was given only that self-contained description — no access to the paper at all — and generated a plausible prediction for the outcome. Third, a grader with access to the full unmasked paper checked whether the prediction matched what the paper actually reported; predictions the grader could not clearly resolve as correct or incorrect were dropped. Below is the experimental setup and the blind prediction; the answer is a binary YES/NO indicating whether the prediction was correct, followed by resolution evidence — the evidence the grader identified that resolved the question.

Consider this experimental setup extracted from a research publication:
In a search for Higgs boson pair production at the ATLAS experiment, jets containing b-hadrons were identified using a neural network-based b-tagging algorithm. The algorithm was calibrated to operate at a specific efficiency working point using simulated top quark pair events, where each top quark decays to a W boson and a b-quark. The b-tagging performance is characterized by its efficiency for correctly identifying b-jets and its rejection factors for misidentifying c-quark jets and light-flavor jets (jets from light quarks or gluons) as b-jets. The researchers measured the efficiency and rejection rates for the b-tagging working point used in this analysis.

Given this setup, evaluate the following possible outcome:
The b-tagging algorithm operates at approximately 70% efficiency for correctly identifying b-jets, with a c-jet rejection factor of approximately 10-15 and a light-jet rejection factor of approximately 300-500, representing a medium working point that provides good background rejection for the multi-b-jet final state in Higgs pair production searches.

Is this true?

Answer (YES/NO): NO